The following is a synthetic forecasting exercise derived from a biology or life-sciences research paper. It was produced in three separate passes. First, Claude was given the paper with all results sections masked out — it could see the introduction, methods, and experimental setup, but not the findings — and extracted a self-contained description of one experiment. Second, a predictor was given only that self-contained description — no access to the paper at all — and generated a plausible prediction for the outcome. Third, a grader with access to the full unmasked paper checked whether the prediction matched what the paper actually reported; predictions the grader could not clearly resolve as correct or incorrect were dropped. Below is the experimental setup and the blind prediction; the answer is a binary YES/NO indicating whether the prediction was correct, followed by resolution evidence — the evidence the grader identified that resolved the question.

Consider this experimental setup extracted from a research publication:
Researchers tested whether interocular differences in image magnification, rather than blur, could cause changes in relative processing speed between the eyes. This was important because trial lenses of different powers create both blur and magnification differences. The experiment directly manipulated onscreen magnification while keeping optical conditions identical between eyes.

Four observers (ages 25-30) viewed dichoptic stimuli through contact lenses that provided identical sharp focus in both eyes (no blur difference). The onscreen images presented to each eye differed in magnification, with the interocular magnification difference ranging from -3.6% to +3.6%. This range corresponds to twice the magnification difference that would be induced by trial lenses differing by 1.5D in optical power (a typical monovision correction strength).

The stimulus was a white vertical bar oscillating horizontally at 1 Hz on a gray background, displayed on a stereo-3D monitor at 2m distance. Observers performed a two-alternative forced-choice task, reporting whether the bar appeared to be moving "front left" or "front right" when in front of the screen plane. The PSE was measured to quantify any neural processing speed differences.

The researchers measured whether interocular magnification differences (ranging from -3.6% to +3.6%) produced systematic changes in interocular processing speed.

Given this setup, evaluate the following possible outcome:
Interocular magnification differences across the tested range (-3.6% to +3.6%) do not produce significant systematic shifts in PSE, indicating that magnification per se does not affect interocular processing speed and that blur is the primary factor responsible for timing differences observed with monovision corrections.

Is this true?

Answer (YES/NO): YES